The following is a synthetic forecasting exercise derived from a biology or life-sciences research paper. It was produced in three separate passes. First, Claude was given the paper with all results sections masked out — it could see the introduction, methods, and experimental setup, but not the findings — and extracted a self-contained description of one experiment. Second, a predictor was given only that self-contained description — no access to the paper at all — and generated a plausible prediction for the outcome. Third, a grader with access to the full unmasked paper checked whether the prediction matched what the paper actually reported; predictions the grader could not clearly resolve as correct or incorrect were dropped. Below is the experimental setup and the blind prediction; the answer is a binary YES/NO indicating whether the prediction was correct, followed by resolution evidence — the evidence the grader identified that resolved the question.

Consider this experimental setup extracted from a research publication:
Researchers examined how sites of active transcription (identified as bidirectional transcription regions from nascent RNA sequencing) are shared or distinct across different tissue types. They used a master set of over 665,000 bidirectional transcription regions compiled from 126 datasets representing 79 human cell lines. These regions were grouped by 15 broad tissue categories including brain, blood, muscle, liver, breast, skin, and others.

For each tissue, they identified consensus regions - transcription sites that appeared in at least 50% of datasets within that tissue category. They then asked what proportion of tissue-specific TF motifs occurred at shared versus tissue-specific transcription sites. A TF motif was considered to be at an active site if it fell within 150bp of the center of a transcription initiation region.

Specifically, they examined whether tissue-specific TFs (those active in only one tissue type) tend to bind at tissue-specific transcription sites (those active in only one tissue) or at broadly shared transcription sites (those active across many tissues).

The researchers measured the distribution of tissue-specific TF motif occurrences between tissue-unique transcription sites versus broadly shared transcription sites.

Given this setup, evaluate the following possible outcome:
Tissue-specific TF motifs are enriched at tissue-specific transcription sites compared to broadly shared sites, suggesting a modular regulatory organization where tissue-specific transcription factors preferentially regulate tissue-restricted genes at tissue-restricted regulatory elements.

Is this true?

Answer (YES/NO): YES